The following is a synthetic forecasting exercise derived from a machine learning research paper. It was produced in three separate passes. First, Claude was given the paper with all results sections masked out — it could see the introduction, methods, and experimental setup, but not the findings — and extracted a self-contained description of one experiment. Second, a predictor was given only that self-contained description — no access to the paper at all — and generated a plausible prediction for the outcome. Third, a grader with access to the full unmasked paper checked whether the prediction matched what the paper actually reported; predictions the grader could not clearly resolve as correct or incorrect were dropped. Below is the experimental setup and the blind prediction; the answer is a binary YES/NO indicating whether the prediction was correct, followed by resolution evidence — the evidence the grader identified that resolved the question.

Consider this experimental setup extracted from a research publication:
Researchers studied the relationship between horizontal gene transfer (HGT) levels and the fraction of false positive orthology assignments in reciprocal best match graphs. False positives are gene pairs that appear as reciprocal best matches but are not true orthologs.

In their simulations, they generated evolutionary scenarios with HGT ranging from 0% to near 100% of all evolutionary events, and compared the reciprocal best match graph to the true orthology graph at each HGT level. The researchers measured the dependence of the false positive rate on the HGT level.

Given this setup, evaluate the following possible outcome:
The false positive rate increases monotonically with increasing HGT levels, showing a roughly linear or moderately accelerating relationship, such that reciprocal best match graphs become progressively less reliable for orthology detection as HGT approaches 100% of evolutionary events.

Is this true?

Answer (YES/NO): NO